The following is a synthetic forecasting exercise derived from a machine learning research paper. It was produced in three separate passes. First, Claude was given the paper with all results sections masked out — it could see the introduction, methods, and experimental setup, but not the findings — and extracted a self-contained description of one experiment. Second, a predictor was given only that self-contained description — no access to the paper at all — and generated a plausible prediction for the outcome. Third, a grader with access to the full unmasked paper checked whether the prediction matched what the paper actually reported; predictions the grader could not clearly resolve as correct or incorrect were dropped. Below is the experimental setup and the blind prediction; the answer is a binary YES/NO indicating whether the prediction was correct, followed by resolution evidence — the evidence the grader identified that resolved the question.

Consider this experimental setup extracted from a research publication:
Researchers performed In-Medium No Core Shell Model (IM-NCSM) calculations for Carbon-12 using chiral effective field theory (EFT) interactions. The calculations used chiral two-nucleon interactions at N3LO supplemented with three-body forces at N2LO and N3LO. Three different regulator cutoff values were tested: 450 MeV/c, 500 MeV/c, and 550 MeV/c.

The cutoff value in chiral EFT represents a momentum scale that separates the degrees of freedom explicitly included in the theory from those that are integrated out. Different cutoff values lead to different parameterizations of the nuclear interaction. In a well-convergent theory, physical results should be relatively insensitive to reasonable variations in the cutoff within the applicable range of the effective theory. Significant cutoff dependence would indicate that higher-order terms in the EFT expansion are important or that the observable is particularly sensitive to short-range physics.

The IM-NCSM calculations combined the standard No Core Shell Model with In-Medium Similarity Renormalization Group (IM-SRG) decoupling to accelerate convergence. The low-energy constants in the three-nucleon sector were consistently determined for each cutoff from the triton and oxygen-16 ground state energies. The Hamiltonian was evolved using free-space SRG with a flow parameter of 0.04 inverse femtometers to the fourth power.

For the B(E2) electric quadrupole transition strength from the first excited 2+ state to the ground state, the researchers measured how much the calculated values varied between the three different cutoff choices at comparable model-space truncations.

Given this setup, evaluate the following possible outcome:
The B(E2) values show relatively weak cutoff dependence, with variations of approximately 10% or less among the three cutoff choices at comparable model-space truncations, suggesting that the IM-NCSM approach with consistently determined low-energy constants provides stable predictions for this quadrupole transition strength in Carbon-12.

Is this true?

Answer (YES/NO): NO